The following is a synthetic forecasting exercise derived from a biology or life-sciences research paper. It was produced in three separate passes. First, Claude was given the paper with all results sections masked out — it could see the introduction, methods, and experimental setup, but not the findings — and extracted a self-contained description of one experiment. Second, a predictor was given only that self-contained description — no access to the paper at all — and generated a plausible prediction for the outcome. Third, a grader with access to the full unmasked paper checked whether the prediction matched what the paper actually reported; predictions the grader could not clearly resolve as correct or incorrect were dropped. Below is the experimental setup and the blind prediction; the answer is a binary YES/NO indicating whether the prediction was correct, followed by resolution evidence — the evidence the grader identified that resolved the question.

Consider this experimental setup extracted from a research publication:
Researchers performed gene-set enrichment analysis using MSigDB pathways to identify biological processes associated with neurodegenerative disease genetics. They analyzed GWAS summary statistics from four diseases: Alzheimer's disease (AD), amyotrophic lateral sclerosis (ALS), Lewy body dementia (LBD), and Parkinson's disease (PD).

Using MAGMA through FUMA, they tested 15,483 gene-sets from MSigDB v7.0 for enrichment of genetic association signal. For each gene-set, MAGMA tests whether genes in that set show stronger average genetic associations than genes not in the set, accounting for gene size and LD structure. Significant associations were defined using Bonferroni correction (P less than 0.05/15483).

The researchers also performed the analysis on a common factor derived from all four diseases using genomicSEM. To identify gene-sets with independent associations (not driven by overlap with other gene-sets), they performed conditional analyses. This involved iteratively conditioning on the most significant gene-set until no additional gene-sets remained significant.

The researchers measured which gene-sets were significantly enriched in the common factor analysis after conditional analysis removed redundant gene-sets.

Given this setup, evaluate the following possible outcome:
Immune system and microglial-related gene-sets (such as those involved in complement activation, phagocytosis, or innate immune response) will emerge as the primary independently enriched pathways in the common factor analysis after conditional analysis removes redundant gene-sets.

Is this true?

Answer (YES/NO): NO